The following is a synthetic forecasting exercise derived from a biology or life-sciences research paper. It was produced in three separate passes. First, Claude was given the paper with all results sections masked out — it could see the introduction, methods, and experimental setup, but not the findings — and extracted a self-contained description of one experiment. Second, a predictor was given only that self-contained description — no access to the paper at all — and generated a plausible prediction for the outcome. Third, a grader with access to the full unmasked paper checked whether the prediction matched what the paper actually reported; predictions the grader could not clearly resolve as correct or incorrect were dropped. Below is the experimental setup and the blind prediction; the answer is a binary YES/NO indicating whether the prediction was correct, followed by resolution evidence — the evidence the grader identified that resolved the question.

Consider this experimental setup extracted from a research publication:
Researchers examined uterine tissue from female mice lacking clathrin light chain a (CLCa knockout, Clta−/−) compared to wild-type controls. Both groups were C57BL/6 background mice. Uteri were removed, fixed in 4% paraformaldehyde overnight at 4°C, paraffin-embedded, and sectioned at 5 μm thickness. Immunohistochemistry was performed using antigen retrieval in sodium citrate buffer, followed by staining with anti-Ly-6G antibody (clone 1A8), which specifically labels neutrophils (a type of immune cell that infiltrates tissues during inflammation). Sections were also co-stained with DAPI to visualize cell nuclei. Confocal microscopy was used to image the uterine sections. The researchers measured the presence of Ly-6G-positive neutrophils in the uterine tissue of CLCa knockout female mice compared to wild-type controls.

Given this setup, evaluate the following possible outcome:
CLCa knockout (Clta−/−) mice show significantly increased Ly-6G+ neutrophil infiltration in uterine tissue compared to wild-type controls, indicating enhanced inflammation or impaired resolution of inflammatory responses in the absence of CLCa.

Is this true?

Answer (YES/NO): NO